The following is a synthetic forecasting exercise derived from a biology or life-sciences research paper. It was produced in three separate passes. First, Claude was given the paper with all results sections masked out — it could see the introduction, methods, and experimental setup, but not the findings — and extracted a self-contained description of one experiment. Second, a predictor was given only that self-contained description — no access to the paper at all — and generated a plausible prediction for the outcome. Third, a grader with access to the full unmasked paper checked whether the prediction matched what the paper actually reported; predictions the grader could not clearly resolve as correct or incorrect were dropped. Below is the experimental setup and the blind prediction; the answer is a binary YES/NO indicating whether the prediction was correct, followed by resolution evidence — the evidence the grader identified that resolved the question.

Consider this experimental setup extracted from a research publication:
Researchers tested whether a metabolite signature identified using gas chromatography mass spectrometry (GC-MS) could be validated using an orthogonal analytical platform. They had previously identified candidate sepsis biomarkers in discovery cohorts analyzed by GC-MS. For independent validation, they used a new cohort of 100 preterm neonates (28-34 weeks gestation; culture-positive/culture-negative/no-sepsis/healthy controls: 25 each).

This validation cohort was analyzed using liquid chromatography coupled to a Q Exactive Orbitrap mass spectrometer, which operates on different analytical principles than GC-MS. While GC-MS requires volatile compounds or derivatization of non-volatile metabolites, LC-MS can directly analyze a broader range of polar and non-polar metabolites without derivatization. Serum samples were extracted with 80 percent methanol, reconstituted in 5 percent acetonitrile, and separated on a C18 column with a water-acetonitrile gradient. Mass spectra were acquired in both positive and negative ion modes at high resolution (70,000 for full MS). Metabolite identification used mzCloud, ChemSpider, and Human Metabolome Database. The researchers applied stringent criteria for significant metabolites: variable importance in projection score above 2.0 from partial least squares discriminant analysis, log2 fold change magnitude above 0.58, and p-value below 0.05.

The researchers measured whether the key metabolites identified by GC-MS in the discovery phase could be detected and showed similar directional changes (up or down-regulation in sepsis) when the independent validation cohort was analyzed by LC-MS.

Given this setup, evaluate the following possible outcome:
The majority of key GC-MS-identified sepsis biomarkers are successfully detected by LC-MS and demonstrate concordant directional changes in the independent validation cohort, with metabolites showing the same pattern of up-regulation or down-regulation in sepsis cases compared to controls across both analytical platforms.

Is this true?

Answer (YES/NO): NO